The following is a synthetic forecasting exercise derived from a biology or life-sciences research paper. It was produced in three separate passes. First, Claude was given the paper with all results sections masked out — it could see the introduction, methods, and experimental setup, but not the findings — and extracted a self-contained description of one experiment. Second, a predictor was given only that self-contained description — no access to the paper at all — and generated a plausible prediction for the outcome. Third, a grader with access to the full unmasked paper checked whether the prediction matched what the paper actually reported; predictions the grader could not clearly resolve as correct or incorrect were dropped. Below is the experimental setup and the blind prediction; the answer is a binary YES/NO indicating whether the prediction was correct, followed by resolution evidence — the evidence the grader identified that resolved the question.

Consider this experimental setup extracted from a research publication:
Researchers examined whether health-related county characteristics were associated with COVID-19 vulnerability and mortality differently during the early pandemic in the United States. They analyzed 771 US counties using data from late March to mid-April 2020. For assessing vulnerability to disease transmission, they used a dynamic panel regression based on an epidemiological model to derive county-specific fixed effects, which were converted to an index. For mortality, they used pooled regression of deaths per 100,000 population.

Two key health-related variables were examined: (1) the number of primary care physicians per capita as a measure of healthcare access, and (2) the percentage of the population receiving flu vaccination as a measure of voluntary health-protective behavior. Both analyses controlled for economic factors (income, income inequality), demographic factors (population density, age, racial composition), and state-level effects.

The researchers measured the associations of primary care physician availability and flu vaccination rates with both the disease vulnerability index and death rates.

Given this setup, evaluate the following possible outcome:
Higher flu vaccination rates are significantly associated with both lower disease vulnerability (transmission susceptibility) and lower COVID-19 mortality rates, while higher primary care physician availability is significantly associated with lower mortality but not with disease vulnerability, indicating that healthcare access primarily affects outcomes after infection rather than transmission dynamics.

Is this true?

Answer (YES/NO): NO